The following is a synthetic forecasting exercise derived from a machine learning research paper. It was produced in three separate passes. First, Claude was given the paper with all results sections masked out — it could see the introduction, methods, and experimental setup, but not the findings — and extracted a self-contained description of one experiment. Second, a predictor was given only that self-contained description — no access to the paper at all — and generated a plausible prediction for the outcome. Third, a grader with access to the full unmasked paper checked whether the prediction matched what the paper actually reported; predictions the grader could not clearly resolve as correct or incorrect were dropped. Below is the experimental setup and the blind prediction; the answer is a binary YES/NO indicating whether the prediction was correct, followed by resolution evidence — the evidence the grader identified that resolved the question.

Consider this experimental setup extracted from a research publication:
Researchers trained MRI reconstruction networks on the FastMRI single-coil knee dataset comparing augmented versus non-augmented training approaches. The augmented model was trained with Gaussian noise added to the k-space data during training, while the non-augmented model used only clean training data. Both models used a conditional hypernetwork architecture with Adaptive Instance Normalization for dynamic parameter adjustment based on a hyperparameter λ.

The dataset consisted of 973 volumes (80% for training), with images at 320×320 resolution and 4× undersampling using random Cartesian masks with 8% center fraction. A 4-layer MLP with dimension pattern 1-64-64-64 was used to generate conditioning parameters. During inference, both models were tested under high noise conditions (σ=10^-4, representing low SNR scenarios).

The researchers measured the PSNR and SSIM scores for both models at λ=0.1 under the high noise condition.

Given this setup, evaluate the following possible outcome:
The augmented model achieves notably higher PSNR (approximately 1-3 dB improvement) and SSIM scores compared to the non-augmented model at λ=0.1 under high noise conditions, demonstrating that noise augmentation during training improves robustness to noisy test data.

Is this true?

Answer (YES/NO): YES